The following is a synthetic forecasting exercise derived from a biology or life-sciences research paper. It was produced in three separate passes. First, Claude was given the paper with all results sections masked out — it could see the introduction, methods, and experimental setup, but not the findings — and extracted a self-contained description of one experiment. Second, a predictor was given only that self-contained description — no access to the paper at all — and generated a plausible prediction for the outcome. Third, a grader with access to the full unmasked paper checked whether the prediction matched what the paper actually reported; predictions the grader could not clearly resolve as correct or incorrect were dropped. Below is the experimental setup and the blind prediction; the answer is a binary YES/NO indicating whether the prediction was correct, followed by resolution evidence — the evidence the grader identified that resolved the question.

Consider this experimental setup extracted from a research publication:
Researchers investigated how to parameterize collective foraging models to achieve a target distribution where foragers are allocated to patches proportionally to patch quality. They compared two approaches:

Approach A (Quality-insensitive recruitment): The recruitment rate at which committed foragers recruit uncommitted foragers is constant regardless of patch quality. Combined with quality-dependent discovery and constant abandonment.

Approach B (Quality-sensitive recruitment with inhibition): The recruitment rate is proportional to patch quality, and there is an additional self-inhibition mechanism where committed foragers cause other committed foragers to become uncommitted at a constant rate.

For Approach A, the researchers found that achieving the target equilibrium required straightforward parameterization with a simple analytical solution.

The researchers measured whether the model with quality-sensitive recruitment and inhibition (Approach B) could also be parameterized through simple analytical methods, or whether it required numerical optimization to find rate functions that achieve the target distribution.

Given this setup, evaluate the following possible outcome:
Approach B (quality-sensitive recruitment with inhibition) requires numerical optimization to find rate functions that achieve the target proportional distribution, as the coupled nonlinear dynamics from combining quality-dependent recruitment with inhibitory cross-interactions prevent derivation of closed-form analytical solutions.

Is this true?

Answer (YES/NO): YES